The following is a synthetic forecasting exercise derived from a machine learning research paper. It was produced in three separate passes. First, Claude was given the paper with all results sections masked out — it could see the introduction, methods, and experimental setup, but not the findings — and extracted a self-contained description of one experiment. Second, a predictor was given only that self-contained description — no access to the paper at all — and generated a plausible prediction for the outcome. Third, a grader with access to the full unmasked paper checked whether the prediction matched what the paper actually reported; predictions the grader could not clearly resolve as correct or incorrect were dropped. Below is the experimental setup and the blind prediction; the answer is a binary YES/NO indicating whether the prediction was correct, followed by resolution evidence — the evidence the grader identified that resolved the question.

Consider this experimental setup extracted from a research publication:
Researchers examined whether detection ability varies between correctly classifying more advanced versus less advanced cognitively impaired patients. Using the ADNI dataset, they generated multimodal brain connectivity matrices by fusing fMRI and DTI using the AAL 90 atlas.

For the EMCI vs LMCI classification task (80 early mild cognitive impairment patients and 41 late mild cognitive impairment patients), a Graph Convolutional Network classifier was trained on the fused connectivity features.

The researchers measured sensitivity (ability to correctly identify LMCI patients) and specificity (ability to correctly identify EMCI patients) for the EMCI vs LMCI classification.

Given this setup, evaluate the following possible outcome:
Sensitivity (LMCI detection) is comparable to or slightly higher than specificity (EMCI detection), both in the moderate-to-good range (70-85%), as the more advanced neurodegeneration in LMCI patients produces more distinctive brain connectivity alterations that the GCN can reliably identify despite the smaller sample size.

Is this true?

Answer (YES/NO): NO